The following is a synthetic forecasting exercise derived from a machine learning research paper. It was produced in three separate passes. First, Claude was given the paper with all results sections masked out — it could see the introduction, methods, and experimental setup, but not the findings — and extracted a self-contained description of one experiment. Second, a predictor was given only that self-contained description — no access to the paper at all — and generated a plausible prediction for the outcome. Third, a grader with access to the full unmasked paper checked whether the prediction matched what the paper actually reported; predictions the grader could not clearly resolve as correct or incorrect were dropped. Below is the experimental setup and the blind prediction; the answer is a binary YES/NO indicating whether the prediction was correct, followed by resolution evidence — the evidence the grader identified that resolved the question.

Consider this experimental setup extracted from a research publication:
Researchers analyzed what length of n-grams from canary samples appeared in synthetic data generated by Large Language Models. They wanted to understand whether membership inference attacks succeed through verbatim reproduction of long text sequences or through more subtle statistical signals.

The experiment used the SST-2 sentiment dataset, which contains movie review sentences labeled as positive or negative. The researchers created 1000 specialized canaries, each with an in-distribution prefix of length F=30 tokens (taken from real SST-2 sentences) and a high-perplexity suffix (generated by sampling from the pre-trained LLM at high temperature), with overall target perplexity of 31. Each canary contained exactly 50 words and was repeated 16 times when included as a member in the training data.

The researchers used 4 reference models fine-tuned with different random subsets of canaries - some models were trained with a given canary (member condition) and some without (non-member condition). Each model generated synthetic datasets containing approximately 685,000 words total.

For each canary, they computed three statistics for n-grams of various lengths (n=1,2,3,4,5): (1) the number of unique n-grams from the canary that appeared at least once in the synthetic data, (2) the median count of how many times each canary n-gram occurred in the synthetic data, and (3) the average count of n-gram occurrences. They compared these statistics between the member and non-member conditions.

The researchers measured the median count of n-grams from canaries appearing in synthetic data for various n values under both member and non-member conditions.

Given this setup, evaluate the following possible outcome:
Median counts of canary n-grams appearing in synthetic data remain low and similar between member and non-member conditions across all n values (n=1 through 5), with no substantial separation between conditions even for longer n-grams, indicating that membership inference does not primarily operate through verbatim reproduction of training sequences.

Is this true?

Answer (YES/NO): YES